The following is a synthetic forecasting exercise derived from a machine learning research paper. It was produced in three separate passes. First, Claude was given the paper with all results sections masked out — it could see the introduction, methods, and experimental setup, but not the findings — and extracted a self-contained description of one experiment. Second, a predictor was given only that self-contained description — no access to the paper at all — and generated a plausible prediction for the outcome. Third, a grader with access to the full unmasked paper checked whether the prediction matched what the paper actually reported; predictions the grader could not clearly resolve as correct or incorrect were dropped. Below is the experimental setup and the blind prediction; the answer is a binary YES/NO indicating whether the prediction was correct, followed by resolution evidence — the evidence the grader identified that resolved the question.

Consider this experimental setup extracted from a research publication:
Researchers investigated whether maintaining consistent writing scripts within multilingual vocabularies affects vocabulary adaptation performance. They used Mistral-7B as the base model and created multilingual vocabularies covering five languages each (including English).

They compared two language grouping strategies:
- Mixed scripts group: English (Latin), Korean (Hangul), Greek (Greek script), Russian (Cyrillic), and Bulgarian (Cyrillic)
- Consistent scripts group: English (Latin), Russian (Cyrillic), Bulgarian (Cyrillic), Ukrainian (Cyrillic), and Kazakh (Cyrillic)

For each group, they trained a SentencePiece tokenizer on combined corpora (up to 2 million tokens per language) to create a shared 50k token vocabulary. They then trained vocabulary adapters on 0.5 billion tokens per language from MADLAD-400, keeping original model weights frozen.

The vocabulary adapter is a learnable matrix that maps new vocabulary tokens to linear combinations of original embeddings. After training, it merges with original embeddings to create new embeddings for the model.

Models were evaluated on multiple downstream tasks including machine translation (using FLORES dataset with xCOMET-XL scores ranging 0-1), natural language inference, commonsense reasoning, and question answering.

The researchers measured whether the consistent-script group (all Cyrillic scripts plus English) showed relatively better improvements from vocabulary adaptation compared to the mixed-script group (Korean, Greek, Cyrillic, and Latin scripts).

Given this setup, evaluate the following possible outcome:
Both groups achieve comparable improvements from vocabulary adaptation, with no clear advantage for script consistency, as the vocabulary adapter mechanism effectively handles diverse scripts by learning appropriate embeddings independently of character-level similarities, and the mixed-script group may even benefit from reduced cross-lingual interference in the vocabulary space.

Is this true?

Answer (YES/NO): NO